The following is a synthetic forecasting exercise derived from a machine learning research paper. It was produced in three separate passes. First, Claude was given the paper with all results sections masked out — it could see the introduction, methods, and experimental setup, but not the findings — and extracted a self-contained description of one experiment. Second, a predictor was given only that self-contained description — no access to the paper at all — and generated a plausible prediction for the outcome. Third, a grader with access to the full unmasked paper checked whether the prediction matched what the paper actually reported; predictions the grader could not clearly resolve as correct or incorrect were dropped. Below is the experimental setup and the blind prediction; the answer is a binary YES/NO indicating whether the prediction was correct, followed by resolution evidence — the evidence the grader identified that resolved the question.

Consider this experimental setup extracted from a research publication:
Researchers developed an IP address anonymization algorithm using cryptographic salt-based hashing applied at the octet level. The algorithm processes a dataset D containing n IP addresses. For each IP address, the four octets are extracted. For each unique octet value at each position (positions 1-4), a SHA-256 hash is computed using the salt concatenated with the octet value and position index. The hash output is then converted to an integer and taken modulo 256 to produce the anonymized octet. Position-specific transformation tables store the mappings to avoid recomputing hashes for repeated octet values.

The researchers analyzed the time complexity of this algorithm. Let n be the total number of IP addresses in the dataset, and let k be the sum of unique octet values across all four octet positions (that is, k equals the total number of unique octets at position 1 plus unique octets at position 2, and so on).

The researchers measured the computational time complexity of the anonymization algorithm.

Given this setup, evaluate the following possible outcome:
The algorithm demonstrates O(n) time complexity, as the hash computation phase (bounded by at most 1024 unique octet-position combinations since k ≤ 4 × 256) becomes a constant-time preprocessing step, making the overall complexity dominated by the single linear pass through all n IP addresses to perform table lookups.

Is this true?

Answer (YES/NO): NO